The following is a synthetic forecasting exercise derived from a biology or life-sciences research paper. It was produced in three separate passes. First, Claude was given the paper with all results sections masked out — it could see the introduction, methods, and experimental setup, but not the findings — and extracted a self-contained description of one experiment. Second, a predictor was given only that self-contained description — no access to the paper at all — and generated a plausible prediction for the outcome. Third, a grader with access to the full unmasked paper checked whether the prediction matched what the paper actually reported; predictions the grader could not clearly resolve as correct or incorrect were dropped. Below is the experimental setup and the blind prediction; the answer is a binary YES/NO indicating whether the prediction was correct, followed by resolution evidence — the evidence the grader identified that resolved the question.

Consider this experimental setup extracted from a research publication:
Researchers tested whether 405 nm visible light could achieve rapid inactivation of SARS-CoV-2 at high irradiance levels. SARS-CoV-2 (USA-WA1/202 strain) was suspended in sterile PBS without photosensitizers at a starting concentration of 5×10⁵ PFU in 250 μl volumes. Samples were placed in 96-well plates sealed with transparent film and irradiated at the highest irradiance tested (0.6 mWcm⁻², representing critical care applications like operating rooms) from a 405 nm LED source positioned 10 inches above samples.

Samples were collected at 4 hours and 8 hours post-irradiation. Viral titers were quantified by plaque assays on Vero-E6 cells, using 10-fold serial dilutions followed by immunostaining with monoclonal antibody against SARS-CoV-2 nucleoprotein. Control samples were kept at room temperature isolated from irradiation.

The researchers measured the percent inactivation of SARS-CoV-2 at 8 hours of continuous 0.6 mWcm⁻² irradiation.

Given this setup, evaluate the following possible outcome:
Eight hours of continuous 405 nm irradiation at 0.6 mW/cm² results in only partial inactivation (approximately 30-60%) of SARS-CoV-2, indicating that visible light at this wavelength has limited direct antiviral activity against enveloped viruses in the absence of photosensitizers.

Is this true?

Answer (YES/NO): NO